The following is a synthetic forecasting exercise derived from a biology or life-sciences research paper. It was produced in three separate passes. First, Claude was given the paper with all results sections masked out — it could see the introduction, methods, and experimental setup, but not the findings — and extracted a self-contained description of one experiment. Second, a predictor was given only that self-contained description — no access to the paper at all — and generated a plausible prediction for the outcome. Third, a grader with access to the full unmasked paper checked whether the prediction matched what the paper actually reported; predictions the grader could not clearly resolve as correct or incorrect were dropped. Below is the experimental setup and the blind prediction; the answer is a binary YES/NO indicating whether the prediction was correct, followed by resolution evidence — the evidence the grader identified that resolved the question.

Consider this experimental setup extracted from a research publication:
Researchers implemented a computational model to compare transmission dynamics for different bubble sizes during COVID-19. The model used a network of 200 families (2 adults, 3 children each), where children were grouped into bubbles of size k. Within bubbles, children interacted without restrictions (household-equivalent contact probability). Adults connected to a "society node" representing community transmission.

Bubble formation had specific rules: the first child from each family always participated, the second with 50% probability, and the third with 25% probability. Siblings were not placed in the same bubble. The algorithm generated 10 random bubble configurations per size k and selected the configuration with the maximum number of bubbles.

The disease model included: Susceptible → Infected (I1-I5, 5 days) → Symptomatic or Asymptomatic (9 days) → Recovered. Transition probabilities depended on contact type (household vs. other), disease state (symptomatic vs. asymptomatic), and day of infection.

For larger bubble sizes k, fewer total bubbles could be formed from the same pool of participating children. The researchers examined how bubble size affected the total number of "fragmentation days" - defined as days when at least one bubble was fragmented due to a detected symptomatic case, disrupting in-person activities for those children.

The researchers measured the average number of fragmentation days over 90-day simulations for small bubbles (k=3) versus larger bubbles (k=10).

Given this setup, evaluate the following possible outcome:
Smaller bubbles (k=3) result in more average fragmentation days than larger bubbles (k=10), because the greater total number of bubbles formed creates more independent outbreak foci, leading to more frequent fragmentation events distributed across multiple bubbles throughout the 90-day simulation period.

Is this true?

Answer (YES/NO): NO